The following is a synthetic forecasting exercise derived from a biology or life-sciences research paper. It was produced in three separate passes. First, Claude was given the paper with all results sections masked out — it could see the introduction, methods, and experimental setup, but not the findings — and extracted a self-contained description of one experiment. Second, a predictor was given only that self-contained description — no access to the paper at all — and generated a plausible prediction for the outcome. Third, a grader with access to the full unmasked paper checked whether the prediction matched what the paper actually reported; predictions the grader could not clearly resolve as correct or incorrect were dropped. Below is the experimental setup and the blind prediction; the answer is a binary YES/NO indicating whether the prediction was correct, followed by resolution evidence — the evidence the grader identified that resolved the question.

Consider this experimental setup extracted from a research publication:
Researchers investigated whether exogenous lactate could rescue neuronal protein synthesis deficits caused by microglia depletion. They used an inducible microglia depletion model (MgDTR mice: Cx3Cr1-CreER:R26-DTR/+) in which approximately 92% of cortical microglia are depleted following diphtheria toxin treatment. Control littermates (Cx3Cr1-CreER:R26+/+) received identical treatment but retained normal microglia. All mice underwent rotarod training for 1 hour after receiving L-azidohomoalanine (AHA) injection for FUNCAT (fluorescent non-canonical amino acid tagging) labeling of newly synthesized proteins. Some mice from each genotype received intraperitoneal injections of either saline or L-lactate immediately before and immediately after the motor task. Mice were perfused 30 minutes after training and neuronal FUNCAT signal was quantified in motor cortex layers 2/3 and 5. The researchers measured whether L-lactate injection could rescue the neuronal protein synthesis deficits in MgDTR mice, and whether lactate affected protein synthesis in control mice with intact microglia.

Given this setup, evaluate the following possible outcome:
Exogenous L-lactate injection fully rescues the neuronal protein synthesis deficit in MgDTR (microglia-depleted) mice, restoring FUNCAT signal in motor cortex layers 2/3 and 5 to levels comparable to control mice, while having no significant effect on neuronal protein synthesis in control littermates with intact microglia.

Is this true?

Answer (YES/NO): YES